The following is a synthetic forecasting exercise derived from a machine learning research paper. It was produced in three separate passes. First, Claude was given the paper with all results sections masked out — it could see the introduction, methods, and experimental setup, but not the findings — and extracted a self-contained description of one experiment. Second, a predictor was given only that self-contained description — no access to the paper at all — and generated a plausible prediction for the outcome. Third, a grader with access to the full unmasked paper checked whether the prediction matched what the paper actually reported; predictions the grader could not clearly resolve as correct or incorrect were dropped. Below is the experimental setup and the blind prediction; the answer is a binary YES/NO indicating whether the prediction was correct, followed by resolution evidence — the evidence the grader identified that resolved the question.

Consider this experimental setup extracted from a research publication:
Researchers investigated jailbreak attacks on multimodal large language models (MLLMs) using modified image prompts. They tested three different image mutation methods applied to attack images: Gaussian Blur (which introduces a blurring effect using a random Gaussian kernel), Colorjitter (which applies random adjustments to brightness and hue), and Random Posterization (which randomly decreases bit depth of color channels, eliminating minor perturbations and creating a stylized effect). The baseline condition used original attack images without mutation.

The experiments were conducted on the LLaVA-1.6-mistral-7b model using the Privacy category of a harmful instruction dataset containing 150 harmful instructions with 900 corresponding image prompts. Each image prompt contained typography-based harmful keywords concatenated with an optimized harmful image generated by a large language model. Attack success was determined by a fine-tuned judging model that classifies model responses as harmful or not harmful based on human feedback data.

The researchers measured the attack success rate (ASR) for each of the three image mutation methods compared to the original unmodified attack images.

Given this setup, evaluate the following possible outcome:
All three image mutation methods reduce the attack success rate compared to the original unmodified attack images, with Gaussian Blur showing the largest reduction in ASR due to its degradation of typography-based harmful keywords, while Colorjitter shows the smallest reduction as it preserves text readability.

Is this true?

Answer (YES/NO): NO